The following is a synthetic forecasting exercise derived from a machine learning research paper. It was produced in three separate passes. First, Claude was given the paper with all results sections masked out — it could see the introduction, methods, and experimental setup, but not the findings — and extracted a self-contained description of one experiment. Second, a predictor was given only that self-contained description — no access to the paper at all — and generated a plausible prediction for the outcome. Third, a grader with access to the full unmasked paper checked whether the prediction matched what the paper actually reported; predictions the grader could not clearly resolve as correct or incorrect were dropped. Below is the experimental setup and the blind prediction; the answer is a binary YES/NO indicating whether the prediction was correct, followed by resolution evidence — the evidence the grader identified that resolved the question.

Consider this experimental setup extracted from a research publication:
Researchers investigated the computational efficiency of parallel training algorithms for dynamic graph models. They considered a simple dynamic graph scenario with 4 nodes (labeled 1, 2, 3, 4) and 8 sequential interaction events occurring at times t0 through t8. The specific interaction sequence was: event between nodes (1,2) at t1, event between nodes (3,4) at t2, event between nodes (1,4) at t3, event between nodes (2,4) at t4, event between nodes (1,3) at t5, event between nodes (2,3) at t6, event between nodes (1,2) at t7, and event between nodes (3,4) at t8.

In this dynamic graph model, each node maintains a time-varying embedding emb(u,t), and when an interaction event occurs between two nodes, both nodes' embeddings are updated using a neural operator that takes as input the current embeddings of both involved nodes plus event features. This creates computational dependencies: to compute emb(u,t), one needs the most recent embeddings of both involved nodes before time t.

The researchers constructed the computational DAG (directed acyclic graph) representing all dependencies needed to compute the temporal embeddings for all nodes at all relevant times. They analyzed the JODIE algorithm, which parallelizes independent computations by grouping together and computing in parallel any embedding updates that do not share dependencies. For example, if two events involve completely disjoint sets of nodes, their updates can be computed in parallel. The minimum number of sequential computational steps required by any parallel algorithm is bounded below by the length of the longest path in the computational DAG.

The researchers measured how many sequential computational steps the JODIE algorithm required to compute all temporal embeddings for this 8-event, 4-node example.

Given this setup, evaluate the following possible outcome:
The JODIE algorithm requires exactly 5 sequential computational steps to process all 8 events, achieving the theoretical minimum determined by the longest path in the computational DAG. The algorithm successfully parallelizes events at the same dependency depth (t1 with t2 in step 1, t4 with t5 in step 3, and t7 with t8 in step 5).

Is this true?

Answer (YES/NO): NO